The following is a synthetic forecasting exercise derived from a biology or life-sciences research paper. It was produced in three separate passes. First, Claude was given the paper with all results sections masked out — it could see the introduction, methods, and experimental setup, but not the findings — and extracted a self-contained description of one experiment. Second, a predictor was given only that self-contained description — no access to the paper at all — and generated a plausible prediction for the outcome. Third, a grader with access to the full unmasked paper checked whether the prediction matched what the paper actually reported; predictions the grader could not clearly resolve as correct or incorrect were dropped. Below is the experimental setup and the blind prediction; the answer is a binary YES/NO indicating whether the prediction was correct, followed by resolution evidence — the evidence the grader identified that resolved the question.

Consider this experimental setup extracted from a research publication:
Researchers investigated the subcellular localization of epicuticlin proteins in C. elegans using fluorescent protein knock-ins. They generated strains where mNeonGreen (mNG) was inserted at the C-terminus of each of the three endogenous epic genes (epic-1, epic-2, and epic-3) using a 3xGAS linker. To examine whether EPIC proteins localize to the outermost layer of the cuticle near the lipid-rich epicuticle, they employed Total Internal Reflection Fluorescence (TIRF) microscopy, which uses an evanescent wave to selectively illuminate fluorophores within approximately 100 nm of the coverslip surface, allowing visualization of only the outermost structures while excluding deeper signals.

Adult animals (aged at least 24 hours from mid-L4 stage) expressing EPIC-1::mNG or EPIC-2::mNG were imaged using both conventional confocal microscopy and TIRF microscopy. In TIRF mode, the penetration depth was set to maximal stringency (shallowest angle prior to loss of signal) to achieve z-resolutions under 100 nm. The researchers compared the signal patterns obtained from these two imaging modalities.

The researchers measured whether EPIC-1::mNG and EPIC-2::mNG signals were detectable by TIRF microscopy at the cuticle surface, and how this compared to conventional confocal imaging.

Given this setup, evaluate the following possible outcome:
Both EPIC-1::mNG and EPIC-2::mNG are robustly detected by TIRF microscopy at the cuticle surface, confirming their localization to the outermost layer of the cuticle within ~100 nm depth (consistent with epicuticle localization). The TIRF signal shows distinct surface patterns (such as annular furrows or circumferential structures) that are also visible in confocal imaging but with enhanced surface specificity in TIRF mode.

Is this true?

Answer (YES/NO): NO